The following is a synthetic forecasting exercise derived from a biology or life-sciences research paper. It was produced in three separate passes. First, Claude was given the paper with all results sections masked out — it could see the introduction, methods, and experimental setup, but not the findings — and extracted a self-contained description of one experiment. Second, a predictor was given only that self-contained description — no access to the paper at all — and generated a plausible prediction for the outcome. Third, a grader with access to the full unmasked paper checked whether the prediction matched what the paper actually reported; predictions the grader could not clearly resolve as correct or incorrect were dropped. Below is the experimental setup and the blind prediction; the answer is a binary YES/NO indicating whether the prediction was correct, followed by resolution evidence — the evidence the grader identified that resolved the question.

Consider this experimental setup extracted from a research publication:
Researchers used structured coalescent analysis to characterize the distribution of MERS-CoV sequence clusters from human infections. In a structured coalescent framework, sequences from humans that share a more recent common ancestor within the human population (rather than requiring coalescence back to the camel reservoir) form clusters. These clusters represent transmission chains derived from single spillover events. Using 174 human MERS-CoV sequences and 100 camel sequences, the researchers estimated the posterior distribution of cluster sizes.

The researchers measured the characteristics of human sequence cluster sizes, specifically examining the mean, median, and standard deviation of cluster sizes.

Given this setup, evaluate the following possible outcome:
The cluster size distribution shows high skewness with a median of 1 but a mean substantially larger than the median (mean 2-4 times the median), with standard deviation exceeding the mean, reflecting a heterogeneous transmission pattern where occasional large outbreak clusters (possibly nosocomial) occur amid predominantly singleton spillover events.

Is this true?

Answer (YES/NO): YES